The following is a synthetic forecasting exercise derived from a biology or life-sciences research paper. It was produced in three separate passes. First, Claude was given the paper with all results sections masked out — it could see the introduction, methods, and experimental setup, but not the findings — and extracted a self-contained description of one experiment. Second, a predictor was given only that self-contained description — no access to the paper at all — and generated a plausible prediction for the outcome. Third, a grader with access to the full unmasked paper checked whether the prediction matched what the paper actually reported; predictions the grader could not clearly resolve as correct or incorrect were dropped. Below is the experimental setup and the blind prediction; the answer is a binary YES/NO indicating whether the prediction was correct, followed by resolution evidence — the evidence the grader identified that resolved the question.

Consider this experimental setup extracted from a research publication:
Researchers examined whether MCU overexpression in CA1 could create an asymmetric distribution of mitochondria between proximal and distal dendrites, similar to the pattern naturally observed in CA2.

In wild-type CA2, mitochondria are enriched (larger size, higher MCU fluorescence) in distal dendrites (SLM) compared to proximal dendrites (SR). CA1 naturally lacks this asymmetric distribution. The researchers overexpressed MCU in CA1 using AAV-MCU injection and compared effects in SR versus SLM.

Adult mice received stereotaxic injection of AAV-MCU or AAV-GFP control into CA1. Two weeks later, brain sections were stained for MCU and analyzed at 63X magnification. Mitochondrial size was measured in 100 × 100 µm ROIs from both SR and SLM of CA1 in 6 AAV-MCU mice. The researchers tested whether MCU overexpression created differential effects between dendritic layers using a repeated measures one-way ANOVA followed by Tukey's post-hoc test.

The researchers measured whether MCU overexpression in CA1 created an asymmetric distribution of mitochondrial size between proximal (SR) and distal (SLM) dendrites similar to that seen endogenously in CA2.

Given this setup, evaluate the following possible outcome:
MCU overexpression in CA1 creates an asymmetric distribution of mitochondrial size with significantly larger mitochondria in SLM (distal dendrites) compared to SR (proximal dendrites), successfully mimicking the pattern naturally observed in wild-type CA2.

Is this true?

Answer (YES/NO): NO